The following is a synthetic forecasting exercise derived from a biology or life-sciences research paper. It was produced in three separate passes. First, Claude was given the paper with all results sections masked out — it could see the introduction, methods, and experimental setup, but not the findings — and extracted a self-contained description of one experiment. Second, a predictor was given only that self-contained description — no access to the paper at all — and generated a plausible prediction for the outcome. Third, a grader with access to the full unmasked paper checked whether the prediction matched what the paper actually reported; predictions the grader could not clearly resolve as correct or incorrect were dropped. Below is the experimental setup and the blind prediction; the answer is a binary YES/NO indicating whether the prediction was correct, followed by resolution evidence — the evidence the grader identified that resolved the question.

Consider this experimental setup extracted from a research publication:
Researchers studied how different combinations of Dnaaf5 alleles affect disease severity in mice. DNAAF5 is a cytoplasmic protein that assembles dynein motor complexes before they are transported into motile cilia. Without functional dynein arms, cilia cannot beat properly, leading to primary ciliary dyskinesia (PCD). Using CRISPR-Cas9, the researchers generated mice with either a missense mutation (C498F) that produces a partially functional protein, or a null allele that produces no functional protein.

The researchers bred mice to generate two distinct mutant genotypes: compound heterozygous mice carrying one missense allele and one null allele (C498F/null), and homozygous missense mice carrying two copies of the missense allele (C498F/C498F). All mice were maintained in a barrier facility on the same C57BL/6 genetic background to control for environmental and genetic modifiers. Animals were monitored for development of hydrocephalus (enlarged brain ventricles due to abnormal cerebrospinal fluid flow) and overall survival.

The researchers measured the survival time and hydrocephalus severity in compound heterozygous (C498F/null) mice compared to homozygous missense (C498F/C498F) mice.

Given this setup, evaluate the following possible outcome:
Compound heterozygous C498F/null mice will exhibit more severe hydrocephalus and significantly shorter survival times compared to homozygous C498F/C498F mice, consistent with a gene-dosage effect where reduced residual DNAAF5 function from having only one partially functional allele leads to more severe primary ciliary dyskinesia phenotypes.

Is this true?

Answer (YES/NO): YES